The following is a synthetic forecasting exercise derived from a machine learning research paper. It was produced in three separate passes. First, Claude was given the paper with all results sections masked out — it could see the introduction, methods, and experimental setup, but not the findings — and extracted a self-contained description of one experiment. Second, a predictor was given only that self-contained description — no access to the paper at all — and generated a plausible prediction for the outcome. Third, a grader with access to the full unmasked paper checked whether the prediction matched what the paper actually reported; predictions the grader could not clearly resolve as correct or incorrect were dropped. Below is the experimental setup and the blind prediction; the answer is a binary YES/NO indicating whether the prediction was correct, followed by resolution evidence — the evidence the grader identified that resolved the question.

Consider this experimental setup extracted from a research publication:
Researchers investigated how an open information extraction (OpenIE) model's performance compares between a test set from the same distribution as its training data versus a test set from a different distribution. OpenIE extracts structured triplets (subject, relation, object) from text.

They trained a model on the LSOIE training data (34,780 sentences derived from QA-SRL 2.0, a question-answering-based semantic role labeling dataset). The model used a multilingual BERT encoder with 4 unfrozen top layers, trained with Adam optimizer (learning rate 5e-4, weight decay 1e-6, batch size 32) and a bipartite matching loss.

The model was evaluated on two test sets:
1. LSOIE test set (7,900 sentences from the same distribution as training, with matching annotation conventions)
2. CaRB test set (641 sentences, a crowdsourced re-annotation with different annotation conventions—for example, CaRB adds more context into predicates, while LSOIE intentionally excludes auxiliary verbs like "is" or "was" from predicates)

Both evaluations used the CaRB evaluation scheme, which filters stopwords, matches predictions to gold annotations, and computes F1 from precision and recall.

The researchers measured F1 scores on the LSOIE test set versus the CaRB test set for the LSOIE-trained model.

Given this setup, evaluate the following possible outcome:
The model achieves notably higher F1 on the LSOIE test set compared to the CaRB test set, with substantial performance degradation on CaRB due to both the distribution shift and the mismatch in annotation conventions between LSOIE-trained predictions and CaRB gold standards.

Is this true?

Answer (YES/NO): YES